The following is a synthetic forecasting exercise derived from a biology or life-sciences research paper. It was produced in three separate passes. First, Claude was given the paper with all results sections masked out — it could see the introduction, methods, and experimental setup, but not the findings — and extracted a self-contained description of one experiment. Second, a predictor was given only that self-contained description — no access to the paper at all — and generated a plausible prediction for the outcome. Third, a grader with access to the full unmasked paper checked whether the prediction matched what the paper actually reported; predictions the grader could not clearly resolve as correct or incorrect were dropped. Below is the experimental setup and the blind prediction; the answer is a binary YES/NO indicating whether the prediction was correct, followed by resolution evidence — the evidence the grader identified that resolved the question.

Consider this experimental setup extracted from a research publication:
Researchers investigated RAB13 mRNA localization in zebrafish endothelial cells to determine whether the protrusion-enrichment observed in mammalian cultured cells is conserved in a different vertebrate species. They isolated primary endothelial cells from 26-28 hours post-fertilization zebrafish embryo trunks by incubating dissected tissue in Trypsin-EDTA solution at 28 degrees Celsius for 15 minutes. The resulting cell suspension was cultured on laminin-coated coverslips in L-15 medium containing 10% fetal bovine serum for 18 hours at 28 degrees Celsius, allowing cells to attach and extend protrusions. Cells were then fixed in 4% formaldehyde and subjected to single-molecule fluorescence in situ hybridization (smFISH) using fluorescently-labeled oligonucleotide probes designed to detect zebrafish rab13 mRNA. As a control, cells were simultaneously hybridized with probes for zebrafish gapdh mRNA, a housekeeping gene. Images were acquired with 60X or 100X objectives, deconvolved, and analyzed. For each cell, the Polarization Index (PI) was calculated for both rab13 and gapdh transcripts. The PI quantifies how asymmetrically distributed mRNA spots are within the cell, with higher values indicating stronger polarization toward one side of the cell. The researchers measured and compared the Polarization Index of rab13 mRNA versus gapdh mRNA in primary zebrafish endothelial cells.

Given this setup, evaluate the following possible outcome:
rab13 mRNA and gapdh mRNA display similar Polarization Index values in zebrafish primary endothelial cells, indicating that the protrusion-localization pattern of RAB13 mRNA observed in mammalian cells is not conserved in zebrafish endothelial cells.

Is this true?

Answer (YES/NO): NO